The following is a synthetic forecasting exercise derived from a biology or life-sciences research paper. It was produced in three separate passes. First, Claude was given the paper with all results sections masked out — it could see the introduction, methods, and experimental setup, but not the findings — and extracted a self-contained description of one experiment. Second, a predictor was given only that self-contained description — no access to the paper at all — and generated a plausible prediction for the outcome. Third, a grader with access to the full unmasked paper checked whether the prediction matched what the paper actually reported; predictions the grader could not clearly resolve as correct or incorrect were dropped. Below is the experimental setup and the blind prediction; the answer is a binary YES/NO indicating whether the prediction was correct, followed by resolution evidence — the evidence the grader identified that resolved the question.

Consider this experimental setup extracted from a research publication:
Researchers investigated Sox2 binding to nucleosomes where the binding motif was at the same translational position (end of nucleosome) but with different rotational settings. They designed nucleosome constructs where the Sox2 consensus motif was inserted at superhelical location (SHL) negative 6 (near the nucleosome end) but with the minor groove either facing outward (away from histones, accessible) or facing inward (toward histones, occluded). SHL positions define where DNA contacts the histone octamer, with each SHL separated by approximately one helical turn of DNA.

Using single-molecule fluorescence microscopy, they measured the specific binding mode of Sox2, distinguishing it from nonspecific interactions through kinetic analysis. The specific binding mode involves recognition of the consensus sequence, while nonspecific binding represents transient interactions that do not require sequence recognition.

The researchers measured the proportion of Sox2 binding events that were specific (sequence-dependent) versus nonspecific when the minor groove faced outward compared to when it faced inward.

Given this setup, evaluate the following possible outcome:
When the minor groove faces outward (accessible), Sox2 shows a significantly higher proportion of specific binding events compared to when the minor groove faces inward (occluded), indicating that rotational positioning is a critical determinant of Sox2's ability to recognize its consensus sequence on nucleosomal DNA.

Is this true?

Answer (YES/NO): YES